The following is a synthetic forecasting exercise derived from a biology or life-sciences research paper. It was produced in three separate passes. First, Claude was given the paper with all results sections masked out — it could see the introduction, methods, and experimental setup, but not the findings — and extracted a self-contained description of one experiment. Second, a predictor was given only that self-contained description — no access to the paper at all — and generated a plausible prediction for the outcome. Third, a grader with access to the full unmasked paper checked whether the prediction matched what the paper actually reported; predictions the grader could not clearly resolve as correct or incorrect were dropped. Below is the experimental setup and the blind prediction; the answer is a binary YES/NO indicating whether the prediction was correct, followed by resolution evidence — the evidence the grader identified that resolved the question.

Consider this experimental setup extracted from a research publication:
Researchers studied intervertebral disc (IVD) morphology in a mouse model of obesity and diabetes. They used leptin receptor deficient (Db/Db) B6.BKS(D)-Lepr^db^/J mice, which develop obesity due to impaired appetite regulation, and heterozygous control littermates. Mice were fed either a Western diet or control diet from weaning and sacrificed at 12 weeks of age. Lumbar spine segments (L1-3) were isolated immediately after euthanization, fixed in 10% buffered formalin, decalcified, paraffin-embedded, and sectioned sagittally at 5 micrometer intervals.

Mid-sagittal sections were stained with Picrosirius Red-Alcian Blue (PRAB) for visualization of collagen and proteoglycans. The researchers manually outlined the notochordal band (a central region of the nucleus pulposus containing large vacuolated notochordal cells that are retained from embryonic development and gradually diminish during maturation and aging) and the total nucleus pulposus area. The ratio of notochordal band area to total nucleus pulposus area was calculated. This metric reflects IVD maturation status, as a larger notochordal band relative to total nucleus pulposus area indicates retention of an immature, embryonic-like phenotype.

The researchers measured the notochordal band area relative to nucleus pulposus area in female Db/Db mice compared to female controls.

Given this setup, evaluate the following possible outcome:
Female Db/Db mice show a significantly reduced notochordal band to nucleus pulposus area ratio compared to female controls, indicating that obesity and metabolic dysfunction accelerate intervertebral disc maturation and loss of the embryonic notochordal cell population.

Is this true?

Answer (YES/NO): NO